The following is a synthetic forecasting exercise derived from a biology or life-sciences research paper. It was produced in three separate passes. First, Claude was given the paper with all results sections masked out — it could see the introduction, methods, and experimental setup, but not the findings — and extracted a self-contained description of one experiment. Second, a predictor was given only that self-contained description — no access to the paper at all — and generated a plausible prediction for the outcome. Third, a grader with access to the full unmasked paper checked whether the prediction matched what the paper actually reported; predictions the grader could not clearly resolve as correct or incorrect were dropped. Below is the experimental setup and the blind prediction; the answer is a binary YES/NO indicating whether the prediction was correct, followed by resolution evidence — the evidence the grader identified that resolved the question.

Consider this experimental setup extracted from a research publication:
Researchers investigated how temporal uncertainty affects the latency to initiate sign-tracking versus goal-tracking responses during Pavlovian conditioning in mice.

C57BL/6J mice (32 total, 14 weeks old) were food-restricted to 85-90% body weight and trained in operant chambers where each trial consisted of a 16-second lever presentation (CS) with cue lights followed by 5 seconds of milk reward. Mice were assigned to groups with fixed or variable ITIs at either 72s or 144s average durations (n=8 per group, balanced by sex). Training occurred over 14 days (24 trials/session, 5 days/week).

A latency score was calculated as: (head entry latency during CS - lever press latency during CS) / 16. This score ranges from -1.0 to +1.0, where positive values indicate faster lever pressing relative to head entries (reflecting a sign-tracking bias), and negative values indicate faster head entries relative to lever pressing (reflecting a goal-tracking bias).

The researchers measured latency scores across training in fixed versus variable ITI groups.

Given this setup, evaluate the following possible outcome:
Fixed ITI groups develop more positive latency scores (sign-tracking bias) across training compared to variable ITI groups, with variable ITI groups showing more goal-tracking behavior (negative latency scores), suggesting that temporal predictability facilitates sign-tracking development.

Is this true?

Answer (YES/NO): NO